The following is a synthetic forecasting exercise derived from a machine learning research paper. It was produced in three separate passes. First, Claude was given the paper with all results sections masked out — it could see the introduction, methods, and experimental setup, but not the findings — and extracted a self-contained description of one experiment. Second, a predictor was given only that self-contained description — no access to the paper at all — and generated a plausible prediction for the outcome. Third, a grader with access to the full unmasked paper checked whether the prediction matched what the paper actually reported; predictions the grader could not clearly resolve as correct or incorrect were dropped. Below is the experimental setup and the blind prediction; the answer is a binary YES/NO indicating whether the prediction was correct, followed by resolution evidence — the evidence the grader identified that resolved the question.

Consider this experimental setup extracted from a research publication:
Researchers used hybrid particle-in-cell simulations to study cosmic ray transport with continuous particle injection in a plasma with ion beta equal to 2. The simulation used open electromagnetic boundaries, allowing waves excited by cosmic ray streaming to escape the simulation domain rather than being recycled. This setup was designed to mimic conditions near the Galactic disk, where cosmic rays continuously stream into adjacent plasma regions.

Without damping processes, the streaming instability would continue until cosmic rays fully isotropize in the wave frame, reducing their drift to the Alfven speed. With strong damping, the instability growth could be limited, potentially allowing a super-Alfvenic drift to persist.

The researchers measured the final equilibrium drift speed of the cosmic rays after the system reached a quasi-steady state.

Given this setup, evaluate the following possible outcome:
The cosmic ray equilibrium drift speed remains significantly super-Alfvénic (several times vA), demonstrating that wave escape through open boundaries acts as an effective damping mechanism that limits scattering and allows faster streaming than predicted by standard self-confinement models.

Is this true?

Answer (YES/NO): NO